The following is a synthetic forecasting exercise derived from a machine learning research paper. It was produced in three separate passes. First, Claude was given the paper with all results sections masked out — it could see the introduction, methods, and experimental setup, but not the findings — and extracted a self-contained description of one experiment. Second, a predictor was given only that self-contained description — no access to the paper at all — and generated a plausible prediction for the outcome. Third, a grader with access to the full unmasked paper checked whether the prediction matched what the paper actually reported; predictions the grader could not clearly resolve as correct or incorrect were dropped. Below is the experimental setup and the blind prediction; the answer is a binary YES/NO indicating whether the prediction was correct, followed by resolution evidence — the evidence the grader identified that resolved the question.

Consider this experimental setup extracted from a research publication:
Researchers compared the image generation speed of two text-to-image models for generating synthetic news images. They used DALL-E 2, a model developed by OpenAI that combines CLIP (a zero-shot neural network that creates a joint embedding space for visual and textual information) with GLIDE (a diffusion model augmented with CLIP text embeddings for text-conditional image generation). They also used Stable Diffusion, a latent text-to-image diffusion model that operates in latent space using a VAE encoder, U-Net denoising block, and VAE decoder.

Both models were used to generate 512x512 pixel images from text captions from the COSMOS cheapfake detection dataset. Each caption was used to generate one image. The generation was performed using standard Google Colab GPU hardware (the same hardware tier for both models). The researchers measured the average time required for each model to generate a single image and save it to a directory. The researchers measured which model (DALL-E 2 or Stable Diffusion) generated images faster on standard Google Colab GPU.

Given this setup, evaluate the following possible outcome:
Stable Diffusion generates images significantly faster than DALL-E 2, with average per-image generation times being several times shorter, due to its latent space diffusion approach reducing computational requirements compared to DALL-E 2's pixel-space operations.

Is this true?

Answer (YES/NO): NO